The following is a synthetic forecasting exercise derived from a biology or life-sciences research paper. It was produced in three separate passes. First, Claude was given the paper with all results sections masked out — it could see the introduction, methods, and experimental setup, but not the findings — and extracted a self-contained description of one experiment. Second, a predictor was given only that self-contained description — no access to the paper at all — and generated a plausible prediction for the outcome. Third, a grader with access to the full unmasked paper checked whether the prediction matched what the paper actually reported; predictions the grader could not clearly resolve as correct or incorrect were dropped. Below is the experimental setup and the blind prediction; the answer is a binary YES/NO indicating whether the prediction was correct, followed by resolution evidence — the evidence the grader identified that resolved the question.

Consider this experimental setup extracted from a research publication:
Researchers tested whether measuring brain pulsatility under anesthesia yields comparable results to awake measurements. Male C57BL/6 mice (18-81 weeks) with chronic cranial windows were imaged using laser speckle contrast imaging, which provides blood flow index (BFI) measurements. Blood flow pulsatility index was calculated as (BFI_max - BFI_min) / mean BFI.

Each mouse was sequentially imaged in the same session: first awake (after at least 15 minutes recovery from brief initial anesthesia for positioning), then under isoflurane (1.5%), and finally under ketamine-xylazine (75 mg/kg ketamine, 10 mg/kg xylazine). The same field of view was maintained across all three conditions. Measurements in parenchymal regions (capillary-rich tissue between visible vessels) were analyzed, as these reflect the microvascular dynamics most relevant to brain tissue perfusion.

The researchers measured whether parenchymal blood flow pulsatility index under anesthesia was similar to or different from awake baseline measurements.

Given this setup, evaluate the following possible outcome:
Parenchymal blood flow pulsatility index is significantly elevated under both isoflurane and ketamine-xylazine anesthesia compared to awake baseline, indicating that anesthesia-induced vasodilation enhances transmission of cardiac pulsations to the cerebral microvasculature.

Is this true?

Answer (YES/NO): NO